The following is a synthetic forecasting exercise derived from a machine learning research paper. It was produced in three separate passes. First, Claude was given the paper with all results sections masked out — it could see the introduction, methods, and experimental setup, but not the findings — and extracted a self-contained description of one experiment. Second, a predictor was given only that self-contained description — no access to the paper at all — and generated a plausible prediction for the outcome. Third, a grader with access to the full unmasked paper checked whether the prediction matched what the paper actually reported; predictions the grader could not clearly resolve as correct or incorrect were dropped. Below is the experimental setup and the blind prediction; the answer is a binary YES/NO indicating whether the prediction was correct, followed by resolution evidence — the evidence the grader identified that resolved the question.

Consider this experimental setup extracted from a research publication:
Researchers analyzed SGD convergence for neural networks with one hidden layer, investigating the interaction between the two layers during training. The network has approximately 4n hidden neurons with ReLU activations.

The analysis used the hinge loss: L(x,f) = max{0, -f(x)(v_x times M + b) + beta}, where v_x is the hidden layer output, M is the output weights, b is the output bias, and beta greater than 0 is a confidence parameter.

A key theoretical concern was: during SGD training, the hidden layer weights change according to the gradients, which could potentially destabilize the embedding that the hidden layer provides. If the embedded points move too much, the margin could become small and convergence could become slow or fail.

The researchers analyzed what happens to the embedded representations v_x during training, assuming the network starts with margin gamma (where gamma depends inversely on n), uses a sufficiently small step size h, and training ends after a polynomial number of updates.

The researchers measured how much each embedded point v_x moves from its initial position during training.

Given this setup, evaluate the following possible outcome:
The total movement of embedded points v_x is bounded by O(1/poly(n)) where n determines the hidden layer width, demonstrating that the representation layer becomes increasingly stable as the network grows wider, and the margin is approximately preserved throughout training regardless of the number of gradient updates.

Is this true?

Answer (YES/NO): NO